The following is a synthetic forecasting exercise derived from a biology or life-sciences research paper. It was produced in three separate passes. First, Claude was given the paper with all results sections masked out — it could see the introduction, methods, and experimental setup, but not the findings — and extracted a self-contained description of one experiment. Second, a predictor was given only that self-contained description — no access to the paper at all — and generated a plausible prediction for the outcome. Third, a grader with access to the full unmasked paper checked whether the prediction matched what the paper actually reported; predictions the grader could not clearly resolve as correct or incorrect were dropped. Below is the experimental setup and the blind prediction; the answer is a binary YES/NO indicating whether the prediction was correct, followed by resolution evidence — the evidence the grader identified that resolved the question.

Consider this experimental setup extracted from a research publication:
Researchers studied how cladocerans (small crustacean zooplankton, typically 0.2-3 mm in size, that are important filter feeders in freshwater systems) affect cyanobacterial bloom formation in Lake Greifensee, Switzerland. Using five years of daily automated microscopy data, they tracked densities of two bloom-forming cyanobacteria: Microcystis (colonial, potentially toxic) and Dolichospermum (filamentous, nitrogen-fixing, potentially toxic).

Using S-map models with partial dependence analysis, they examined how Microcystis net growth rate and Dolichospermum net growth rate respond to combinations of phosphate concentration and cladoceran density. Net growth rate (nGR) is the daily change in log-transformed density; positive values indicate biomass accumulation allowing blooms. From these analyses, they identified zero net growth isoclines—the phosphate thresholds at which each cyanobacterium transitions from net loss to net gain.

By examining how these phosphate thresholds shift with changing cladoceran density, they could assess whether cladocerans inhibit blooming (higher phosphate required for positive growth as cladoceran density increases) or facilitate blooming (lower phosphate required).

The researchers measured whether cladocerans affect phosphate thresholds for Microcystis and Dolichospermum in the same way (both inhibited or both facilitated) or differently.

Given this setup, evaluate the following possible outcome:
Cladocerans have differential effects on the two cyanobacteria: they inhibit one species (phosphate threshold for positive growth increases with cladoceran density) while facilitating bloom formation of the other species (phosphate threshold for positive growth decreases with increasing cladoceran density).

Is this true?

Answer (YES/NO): NO